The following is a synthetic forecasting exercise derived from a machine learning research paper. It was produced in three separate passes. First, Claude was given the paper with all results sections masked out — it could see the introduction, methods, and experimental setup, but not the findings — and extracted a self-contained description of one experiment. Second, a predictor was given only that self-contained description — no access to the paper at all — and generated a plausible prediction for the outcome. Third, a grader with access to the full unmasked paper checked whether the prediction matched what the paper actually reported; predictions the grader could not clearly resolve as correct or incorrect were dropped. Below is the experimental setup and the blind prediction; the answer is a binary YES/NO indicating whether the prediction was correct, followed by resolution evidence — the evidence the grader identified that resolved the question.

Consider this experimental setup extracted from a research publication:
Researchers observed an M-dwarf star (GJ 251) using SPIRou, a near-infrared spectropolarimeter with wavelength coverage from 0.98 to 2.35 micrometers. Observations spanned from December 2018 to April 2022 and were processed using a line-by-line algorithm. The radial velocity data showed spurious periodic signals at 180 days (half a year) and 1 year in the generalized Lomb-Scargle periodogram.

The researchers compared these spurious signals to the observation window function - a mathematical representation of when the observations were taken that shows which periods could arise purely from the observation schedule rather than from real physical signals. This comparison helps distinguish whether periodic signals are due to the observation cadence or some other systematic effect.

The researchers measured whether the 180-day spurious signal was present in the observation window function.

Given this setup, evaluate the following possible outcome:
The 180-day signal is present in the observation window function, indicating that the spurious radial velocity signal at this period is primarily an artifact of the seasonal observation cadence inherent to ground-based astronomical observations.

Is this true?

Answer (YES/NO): NO